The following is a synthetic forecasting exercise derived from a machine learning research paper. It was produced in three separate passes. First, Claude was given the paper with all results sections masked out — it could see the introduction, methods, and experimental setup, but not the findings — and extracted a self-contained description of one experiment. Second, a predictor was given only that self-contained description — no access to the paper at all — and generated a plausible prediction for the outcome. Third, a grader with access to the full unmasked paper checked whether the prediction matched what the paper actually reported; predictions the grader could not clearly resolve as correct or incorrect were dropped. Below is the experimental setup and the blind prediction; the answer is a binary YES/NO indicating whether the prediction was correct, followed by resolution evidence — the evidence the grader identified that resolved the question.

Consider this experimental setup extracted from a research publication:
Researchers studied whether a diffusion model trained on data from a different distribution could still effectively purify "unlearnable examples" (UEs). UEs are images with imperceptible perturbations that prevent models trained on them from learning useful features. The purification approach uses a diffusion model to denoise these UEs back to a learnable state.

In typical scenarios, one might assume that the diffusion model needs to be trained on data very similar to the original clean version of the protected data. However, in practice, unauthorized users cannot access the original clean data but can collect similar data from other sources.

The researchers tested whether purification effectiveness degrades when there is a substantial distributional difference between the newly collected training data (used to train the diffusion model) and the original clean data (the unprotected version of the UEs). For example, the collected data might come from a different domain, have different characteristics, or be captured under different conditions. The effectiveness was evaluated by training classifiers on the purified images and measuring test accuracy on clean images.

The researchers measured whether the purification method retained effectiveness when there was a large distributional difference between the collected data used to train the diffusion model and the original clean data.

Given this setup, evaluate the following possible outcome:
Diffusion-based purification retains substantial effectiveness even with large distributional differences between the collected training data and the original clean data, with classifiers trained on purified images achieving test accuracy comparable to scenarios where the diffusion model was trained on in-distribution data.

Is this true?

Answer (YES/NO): NO